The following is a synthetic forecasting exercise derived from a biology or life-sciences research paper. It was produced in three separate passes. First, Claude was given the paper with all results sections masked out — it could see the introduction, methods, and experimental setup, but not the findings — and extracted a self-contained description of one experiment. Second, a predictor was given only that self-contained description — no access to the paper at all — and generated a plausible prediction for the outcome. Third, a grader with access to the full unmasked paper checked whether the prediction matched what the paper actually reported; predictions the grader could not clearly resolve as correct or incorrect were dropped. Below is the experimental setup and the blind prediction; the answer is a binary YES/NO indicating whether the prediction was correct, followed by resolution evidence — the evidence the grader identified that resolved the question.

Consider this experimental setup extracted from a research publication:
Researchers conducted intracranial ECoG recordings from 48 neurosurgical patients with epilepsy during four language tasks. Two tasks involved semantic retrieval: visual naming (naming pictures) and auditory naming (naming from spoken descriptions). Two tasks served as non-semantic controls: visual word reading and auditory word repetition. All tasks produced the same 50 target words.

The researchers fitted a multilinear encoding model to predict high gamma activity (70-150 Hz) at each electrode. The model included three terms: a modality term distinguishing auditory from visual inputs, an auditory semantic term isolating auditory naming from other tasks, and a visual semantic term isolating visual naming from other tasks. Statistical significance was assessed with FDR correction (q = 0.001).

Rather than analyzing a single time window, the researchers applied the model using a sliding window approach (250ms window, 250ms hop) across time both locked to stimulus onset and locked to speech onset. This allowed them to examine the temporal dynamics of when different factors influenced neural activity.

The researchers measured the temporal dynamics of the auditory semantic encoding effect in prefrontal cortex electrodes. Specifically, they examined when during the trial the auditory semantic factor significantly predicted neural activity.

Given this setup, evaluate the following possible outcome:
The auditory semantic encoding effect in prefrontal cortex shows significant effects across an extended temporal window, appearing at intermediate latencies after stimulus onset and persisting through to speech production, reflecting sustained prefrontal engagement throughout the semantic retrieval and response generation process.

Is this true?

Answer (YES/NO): NO